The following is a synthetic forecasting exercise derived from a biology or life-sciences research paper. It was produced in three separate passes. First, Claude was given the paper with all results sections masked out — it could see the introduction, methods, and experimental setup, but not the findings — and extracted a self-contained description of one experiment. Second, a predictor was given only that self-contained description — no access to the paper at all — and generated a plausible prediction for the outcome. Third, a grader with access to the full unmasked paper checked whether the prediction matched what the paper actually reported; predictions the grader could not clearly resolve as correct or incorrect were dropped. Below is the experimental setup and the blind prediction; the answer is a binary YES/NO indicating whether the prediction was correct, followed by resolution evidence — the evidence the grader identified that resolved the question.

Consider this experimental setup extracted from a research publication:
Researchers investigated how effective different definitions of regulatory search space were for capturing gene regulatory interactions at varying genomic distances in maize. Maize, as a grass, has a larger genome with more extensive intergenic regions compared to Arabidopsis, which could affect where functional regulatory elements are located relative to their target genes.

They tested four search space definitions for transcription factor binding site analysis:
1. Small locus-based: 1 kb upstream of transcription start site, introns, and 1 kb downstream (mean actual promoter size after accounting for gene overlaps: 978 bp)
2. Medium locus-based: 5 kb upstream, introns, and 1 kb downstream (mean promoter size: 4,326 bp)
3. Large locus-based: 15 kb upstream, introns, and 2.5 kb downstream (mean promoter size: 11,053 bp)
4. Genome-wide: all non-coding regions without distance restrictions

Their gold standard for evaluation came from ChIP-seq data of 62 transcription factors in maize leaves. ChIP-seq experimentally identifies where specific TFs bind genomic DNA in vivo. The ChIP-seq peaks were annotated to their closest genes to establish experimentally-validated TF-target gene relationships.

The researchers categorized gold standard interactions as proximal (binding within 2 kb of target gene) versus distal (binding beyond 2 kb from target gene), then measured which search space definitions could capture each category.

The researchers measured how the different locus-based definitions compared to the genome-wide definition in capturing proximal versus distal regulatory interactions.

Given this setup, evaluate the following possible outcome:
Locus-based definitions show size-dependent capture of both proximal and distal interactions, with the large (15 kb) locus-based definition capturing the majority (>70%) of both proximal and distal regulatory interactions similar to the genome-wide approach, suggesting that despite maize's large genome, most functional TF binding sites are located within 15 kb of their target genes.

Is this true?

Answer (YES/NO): NO